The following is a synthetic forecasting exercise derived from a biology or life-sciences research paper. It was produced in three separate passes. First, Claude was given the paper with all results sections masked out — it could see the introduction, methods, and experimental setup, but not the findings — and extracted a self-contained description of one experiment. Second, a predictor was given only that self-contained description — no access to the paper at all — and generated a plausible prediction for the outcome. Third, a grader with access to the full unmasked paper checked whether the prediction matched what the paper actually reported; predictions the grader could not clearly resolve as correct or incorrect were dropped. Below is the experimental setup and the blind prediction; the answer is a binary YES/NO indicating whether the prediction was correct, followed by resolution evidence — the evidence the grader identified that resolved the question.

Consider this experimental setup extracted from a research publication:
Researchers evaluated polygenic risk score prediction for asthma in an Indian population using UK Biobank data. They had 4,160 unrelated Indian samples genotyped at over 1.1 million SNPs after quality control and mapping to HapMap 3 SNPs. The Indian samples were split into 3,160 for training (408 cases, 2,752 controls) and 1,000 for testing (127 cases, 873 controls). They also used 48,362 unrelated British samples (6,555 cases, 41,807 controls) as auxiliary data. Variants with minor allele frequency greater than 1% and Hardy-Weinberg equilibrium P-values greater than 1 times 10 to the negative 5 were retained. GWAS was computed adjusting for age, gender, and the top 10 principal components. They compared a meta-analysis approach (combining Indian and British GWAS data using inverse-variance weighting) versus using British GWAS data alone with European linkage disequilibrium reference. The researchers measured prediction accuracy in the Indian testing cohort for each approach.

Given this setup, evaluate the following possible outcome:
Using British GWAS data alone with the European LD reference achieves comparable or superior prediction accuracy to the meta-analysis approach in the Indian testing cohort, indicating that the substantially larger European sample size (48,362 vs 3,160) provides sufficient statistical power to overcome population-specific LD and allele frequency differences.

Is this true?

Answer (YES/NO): NO